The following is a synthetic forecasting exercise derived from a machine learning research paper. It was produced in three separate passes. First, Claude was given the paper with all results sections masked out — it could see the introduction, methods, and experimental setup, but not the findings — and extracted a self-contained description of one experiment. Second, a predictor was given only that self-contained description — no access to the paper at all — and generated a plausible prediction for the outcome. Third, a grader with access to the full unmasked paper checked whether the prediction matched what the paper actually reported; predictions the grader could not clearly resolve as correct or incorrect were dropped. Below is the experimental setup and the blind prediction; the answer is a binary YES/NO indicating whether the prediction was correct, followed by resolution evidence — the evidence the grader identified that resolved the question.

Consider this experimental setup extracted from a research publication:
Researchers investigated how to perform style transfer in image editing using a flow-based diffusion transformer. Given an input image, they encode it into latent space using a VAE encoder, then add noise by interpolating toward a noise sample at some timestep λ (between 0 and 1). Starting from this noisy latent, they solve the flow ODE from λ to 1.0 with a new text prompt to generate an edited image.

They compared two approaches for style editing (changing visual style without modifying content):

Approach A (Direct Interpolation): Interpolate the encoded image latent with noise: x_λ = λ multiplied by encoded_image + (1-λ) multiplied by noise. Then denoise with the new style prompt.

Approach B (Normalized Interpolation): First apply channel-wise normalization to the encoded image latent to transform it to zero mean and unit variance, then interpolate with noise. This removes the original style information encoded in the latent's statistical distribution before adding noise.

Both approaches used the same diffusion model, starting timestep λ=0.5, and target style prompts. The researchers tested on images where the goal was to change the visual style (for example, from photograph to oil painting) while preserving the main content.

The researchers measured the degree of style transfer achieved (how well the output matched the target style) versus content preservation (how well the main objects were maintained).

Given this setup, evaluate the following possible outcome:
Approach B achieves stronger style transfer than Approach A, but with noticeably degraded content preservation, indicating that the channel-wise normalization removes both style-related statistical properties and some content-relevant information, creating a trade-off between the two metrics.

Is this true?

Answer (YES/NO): NO